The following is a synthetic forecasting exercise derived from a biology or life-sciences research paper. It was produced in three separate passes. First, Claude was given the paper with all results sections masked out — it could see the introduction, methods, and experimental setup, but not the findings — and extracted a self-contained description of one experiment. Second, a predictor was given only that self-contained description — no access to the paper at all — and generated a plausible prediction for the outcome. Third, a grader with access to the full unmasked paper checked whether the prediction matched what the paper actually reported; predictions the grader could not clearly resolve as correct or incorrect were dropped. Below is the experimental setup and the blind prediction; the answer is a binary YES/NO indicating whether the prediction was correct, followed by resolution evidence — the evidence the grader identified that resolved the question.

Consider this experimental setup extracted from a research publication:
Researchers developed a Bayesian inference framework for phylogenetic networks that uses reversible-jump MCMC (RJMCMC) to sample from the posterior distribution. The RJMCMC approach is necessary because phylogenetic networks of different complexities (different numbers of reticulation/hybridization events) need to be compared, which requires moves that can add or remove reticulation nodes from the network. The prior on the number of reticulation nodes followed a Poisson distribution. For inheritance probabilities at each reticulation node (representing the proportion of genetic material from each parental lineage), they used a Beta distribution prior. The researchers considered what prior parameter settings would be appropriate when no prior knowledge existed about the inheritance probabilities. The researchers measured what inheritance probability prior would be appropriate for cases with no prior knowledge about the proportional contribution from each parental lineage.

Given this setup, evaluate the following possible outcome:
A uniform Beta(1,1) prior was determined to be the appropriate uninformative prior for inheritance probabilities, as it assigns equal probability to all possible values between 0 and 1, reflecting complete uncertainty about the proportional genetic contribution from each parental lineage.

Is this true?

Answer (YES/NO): YES